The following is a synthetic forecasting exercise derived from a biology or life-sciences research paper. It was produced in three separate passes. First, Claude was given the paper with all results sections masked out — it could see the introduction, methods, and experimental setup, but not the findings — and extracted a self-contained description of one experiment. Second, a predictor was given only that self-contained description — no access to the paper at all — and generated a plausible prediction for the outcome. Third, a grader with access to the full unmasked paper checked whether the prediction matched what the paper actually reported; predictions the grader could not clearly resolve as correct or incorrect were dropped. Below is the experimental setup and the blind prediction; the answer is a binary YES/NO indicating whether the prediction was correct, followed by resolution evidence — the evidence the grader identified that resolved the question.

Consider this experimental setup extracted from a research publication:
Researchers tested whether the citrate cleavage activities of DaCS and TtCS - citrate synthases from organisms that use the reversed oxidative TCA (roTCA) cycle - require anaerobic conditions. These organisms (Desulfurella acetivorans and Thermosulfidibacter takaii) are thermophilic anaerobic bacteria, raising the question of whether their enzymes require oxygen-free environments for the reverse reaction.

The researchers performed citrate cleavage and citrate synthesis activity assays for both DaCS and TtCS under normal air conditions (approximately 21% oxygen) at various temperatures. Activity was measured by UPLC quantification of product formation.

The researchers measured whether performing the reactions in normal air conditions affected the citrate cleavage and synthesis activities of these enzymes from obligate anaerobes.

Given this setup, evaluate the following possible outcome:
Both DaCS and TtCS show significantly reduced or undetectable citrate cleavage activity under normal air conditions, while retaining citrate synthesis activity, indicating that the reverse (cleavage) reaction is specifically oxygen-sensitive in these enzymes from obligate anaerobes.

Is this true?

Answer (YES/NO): NO